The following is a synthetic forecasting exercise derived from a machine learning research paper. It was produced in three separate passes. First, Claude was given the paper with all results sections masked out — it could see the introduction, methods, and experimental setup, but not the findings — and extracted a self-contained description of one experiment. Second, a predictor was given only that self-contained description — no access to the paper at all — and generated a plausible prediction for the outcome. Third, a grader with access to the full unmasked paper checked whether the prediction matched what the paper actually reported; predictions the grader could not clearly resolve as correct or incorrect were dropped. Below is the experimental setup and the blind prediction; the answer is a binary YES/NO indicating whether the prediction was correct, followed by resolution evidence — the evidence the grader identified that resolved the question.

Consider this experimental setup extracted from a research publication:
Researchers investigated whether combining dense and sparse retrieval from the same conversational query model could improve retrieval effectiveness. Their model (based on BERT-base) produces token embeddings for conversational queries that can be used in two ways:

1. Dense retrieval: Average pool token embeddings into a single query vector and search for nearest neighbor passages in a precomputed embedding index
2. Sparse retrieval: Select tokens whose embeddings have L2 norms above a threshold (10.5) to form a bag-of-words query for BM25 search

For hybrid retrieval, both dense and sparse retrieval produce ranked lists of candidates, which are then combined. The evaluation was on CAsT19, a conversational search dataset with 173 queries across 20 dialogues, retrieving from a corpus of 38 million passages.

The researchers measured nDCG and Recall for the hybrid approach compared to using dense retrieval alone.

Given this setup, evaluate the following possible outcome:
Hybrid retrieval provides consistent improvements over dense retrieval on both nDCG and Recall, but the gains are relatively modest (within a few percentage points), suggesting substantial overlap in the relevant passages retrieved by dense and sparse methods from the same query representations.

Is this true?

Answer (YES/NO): YES